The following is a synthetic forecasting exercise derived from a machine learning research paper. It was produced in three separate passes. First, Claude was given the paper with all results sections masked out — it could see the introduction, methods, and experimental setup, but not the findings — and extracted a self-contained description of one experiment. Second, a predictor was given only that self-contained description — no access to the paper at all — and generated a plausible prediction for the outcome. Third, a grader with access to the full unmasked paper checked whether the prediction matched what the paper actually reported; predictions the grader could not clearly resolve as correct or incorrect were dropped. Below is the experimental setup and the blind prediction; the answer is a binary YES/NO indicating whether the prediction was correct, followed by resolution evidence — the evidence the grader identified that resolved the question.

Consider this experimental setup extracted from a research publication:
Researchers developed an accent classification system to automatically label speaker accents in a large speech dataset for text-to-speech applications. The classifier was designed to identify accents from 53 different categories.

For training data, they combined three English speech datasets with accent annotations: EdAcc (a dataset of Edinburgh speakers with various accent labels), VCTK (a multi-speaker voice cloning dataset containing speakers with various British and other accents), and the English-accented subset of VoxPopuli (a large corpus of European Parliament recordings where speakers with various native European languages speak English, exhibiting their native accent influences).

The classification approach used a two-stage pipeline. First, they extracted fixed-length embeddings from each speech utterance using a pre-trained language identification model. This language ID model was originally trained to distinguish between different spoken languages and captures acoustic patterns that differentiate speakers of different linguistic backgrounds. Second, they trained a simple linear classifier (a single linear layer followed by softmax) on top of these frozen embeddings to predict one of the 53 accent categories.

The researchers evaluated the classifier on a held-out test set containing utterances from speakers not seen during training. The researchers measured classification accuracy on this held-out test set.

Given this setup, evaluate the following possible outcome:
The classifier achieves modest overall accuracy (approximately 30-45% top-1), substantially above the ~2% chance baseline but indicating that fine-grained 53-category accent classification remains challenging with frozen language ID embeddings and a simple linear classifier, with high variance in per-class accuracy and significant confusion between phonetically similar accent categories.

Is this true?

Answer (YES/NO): NO